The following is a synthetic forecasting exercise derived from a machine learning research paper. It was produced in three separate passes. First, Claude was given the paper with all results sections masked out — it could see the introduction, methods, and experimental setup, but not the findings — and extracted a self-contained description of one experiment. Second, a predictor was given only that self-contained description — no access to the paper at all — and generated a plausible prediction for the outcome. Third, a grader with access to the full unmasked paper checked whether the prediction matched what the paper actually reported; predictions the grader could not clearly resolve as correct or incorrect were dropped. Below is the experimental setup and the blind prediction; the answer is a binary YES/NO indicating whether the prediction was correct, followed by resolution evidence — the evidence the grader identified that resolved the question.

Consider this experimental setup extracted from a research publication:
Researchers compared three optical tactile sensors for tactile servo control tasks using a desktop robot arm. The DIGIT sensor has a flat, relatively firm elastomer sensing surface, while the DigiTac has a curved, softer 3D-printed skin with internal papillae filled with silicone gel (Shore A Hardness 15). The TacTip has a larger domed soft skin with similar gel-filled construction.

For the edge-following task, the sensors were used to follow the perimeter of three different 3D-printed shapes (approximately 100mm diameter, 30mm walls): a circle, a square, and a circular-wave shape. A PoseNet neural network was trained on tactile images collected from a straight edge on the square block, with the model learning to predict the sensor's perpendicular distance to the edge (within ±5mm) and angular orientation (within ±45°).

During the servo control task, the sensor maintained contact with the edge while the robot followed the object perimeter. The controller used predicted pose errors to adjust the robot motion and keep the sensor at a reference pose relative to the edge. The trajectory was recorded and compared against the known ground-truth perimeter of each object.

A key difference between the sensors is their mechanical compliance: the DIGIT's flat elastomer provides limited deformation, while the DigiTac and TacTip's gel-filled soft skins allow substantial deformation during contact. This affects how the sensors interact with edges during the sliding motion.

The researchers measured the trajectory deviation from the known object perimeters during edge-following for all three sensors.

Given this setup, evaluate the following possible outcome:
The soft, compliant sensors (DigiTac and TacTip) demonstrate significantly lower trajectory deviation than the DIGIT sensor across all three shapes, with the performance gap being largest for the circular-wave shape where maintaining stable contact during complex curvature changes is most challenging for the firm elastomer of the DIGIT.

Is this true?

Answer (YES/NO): NO